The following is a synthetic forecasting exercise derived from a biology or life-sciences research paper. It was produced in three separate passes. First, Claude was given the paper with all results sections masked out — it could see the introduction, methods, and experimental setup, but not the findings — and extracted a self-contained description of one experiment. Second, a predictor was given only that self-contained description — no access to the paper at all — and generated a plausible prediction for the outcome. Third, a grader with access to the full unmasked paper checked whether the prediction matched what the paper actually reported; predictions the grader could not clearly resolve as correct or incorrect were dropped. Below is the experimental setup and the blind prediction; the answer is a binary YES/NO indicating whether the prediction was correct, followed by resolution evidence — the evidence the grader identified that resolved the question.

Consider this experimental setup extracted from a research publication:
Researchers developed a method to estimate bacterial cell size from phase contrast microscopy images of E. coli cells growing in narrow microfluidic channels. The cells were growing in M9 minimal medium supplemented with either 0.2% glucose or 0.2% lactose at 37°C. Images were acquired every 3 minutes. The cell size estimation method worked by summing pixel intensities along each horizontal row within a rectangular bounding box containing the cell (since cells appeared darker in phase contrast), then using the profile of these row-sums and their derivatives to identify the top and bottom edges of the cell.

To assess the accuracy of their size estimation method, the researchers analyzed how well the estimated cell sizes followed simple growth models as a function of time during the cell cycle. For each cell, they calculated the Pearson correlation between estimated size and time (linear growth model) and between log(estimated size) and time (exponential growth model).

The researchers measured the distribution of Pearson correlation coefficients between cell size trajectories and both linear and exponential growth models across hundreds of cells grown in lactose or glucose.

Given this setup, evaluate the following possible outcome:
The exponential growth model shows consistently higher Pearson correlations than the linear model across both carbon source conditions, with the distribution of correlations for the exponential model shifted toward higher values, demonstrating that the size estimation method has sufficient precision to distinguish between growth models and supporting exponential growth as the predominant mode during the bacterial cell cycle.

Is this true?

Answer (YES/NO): YES